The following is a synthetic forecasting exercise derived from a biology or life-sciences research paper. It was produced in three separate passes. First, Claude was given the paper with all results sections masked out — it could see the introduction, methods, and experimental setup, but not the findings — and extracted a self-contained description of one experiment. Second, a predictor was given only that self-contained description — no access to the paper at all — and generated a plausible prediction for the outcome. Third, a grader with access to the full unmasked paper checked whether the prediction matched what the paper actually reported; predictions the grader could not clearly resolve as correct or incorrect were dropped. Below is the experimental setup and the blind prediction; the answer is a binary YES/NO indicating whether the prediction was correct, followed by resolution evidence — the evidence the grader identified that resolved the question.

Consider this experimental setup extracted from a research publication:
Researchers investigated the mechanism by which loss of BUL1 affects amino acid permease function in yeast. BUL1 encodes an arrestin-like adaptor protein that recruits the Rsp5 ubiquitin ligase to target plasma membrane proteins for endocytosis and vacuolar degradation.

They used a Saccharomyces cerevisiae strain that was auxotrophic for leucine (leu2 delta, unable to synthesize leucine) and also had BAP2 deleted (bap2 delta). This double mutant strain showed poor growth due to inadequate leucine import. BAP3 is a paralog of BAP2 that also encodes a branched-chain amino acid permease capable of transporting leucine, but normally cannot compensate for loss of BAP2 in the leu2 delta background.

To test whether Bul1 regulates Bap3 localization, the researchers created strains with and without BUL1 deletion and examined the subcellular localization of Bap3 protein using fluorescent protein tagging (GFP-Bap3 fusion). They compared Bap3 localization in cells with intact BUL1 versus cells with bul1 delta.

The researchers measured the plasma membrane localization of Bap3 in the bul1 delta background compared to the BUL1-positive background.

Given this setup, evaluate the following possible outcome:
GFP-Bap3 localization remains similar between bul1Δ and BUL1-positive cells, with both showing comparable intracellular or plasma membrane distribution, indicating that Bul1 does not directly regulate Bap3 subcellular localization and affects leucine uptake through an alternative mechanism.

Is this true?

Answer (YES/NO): NO